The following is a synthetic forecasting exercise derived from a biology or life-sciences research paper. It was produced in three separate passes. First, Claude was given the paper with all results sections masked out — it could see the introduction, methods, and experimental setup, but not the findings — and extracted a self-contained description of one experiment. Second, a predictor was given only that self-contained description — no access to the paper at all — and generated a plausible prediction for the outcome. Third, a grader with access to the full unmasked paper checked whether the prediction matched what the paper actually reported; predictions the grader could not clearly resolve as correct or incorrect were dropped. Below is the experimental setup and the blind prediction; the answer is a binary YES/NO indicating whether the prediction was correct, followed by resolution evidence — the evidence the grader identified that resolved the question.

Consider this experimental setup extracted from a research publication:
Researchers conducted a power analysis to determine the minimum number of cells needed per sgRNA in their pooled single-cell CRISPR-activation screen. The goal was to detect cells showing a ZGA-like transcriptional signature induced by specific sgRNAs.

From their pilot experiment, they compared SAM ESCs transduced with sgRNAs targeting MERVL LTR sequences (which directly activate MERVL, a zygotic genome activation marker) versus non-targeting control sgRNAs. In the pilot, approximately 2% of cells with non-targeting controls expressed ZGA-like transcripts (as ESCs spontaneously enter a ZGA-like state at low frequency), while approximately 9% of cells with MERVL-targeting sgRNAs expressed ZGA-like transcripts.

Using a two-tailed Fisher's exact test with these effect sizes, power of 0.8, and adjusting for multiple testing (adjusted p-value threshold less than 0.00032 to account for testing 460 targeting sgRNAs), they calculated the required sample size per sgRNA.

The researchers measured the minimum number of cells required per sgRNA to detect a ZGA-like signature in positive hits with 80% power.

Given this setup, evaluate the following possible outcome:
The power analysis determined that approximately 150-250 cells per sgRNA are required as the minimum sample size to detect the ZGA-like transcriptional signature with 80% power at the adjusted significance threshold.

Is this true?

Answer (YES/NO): NO